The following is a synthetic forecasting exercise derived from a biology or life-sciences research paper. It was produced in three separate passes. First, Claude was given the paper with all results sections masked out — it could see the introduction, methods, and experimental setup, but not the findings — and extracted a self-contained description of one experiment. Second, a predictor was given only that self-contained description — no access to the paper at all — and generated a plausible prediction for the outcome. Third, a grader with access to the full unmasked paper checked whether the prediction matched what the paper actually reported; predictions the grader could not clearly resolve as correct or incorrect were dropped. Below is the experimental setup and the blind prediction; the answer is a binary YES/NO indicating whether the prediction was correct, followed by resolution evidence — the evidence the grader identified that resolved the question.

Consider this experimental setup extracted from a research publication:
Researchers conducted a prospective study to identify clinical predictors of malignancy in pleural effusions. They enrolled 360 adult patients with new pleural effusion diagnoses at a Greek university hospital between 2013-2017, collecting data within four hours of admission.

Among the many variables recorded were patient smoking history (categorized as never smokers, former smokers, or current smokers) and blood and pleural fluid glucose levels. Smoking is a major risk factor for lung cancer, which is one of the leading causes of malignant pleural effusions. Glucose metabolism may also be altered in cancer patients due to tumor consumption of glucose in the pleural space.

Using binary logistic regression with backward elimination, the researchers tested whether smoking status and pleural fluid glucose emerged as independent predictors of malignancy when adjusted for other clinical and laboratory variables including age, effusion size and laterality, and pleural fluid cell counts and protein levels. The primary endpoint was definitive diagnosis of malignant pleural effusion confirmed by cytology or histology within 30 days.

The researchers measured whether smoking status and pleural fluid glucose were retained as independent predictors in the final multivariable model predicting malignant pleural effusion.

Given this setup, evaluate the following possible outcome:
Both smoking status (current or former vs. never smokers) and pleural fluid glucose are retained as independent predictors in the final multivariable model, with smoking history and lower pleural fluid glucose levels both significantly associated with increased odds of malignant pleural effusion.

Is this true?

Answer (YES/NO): NO